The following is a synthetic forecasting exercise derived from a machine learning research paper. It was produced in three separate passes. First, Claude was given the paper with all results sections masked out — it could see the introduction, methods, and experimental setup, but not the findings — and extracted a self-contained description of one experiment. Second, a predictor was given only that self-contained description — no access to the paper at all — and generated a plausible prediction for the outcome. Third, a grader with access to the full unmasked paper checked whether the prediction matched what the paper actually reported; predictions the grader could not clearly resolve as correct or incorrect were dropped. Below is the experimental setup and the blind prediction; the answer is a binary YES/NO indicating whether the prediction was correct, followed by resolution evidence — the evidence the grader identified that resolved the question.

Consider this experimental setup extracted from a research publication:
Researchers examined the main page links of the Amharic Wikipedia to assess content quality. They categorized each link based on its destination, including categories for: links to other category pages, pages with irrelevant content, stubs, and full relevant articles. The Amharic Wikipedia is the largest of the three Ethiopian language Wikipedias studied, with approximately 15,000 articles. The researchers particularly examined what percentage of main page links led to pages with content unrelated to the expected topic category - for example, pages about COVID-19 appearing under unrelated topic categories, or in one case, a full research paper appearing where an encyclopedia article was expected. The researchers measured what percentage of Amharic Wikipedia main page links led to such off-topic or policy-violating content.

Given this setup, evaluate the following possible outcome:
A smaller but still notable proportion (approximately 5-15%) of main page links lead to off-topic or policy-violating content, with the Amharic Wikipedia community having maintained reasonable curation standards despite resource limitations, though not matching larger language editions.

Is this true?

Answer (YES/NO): YES